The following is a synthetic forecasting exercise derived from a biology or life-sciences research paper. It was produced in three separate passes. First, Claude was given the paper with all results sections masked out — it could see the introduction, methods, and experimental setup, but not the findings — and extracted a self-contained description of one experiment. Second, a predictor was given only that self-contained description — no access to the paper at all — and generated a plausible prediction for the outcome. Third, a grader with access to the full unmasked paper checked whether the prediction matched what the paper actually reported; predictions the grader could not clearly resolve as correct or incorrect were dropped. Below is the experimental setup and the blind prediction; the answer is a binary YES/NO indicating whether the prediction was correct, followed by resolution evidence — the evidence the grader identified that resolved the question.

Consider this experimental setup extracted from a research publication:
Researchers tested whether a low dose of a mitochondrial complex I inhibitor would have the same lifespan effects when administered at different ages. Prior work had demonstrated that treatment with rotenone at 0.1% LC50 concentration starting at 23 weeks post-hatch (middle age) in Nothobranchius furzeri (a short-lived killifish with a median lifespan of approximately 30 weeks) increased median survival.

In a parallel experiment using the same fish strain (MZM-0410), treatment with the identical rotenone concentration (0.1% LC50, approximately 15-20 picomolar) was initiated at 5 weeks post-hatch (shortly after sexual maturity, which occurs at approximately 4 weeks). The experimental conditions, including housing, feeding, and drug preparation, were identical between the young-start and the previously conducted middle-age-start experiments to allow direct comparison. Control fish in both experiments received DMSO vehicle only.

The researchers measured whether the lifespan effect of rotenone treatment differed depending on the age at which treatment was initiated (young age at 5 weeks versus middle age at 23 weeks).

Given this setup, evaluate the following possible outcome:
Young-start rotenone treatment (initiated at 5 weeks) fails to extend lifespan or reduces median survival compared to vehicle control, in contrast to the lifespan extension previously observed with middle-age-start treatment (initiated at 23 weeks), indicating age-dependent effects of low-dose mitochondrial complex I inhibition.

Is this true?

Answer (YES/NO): YES